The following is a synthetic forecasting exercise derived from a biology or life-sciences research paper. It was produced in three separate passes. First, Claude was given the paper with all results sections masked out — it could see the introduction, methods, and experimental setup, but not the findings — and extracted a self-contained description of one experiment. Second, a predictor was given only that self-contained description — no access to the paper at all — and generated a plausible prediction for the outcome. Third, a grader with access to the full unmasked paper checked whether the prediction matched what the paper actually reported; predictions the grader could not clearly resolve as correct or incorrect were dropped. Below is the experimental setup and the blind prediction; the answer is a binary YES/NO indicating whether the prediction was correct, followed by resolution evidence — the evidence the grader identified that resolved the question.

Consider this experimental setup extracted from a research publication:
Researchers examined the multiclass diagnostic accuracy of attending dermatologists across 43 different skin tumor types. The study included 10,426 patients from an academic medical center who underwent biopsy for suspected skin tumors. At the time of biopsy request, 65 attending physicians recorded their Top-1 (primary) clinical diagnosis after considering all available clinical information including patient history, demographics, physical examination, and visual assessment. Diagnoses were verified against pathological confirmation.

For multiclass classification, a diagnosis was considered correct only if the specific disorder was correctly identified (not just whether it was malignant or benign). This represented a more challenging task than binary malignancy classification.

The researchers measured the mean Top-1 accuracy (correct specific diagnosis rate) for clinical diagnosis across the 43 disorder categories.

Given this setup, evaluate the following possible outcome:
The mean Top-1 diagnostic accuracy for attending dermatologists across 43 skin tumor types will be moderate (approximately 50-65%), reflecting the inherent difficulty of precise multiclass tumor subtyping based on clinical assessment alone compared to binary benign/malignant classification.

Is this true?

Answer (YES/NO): YES